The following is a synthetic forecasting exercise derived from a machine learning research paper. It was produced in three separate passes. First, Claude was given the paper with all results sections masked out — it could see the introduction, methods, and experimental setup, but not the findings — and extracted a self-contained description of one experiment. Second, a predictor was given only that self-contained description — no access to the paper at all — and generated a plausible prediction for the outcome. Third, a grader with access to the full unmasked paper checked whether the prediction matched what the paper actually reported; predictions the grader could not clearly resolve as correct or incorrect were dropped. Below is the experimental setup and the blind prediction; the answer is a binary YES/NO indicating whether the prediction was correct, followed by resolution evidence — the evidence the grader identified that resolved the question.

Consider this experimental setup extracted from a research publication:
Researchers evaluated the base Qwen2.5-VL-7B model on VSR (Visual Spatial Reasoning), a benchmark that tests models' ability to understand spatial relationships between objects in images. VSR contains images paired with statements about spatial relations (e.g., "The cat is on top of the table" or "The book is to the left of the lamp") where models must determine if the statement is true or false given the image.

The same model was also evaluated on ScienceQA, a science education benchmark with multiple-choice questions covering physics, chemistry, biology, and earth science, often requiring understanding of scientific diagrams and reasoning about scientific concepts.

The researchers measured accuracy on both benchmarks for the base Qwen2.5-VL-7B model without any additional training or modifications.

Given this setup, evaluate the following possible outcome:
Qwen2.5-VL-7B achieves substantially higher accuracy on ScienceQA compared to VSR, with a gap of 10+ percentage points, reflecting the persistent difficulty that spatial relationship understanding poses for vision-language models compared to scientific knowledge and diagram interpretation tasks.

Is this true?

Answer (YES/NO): YES